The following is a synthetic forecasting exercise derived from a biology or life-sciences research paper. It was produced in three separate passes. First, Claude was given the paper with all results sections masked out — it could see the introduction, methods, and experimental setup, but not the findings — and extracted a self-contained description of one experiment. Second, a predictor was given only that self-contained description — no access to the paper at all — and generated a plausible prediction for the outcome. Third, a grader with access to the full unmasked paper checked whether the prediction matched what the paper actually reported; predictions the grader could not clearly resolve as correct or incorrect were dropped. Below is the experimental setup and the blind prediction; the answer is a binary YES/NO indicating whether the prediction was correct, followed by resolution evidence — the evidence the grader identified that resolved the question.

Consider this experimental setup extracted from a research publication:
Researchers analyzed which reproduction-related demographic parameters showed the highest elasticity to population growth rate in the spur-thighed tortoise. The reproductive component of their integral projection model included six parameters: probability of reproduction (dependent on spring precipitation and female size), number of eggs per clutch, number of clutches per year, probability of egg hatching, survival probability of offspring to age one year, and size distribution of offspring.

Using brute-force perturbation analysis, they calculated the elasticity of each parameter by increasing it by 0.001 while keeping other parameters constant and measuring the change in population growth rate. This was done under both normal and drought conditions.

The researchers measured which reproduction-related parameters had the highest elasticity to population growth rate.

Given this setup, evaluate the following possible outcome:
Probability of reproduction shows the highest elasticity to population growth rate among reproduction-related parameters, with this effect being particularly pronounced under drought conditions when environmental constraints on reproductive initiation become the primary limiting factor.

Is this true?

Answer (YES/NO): NO